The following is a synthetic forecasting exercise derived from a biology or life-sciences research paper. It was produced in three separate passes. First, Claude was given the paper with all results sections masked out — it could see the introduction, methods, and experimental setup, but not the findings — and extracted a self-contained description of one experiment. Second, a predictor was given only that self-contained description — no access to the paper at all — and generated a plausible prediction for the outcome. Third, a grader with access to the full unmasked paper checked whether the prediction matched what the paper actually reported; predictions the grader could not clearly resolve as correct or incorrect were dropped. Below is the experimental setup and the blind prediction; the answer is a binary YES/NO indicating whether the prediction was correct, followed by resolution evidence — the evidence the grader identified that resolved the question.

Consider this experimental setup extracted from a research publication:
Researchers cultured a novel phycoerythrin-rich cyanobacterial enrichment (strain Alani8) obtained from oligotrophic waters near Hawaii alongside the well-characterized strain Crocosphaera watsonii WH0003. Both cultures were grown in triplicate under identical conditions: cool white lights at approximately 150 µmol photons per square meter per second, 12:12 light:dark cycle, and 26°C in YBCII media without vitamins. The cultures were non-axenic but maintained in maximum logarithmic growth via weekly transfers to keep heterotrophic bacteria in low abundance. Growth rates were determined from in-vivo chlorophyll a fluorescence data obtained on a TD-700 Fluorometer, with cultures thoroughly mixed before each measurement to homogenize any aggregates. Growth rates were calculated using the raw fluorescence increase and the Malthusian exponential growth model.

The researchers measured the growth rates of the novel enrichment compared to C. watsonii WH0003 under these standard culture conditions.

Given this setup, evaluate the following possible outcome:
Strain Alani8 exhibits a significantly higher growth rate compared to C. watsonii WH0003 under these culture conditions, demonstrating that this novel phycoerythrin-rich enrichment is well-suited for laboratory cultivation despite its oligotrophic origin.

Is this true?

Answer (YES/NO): NO